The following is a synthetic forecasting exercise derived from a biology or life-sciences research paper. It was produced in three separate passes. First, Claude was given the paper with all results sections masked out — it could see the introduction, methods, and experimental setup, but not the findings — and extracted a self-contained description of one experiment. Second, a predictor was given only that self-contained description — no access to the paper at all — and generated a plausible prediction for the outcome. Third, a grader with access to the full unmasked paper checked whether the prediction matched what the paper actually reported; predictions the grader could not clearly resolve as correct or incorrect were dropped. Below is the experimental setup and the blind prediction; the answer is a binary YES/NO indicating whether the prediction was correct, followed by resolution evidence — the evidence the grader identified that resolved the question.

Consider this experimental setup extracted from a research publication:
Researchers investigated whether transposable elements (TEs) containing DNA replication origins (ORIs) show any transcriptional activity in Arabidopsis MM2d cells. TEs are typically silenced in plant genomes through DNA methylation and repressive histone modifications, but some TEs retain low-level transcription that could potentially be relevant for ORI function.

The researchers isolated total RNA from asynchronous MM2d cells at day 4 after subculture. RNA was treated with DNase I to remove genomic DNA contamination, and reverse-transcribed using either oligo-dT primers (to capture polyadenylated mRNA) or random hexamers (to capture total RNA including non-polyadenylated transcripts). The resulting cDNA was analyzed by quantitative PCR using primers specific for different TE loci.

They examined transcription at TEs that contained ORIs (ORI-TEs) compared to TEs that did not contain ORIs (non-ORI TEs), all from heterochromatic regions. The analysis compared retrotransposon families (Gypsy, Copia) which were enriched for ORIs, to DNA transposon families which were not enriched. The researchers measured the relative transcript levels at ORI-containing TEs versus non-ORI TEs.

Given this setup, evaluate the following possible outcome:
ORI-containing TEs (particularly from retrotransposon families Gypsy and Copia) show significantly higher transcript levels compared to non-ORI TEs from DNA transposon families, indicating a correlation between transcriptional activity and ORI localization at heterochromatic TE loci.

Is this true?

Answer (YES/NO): NO